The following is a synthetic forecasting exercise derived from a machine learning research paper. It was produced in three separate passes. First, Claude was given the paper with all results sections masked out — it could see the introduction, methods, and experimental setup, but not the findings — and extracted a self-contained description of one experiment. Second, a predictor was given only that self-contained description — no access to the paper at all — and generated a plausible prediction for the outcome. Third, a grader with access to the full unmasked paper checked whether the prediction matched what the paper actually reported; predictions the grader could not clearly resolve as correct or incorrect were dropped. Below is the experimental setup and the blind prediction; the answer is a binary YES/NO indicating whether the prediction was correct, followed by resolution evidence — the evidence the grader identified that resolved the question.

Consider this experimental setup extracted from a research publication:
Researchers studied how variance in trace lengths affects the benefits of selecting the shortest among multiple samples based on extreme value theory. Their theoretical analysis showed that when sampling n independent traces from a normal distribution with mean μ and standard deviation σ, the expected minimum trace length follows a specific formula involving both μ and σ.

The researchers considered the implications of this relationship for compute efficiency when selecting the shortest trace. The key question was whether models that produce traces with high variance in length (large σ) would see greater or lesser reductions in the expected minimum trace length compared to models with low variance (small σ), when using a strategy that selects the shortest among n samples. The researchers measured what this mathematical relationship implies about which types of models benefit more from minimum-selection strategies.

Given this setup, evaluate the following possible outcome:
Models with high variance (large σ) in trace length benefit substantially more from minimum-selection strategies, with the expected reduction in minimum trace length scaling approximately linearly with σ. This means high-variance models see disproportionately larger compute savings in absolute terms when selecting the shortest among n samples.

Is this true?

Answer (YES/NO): YES